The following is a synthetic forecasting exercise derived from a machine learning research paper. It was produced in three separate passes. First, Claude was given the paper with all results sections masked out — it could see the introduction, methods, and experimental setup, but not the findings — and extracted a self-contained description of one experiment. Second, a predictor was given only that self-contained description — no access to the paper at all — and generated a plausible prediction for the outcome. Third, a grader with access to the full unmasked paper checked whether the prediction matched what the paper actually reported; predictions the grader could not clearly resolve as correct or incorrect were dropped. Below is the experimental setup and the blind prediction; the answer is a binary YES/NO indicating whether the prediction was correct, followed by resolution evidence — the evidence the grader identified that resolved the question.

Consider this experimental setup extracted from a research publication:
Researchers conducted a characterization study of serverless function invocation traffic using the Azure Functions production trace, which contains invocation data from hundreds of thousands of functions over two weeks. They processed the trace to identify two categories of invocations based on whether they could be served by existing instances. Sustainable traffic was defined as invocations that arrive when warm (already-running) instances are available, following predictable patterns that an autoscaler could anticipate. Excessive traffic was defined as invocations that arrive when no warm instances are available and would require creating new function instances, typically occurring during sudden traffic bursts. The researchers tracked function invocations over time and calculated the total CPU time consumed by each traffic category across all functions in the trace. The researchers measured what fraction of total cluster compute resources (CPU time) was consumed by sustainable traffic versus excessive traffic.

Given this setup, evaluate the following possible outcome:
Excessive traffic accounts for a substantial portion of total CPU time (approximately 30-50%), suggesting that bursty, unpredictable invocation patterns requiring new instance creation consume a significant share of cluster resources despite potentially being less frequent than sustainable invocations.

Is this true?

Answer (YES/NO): NO